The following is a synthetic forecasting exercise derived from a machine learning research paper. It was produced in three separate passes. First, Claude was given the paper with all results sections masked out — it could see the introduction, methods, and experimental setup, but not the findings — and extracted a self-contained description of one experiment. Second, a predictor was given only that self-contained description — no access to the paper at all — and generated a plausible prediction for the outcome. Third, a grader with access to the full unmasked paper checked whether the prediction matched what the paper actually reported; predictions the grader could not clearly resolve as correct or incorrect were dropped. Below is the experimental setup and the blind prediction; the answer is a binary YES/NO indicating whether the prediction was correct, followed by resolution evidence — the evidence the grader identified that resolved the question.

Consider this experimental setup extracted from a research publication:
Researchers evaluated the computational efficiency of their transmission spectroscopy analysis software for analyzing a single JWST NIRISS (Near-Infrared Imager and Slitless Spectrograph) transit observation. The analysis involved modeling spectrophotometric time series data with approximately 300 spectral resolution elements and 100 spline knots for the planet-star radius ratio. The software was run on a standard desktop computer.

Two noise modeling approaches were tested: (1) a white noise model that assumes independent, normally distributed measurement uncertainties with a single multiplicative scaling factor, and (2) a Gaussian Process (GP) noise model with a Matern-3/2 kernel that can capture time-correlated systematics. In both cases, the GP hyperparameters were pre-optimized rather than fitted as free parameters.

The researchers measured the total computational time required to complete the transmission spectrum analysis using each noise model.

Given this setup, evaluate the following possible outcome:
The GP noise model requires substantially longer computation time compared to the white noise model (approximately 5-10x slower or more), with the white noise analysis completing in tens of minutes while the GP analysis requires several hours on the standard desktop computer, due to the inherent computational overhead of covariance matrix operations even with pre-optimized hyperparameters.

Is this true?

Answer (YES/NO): NO